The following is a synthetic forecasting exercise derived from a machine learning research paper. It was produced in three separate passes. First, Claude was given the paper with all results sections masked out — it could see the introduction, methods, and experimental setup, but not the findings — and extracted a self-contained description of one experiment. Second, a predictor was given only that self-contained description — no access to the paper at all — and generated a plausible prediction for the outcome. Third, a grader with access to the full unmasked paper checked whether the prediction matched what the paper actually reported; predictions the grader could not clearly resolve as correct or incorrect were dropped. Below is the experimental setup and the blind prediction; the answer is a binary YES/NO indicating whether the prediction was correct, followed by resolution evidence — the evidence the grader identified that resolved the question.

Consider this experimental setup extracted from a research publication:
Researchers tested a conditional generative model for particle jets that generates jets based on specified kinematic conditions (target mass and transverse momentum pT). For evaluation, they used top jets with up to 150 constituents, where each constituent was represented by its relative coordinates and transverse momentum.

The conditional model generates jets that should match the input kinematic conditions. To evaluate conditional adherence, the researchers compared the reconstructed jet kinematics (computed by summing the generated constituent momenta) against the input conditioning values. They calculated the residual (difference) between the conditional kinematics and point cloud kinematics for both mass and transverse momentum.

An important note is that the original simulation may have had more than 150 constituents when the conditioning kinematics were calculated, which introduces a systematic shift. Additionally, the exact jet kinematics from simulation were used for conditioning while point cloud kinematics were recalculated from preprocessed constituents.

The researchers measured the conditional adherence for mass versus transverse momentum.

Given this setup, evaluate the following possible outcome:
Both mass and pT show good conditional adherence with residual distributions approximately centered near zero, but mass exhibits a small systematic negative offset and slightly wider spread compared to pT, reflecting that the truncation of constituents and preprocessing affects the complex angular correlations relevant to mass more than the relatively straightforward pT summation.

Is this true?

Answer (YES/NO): NO